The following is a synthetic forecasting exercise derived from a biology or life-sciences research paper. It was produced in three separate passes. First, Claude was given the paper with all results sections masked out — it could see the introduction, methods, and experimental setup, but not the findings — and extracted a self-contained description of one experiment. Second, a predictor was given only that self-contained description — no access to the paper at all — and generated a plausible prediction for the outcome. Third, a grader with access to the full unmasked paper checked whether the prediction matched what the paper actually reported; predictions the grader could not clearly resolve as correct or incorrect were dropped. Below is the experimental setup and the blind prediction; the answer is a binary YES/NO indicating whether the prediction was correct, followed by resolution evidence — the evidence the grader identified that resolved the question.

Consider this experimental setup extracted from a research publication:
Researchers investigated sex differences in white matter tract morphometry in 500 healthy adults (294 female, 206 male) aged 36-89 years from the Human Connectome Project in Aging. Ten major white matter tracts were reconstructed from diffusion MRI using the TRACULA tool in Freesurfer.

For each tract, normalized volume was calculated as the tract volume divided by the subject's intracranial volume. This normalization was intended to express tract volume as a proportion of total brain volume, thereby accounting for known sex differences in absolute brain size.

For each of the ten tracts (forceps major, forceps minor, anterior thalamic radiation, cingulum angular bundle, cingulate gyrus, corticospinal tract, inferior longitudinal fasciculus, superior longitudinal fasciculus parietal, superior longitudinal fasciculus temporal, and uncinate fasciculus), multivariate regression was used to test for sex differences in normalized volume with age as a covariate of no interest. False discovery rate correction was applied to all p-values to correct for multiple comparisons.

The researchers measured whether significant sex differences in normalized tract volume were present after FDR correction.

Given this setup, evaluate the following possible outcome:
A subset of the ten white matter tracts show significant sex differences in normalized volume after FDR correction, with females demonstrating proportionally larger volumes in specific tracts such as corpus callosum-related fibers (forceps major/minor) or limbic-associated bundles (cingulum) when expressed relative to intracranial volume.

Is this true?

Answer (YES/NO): NO